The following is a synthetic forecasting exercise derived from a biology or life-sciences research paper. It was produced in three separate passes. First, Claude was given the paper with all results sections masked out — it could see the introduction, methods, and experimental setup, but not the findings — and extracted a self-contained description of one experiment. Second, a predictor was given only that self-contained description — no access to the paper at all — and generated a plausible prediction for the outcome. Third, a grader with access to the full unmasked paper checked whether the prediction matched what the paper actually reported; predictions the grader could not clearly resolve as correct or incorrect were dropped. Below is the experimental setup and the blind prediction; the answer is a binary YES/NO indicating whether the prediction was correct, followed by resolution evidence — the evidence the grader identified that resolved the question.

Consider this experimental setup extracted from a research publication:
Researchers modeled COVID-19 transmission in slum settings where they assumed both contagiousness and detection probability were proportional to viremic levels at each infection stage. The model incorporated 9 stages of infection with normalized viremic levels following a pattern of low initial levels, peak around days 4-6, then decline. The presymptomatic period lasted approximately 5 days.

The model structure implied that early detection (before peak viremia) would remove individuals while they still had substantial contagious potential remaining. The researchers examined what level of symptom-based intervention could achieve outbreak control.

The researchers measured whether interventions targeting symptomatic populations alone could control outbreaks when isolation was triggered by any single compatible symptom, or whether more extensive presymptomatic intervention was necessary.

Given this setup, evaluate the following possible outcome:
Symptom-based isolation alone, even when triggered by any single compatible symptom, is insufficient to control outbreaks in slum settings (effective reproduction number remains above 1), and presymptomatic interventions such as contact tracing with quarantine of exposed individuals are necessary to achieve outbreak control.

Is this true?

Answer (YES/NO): NO